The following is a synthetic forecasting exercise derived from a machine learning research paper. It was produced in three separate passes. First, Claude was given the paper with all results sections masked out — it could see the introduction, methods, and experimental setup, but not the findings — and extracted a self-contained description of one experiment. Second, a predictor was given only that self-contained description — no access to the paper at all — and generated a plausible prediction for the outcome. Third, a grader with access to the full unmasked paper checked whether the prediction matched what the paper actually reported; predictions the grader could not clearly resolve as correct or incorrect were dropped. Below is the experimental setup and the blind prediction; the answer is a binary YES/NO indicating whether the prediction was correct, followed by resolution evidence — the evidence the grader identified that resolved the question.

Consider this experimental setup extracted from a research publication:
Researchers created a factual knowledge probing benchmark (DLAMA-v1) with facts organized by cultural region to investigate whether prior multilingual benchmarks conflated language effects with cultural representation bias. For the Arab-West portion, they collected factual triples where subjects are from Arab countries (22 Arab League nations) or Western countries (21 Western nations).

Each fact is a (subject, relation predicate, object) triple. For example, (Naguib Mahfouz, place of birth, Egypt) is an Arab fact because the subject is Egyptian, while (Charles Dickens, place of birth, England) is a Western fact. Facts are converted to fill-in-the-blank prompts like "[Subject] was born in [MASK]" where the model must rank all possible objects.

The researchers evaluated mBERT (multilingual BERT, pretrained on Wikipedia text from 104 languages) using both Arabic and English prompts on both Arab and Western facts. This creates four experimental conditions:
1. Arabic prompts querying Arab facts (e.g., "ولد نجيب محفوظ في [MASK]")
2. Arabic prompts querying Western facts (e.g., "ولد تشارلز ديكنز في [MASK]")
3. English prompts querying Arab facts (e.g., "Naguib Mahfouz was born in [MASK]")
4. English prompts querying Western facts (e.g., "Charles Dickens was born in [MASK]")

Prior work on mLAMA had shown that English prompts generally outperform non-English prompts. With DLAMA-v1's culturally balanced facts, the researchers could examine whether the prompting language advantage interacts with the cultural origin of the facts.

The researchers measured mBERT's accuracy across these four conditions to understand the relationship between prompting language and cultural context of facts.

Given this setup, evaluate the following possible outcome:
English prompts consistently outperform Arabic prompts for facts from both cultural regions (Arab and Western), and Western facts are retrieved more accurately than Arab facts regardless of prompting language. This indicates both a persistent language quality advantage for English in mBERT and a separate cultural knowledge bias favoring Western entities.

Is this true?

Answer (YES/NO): YES